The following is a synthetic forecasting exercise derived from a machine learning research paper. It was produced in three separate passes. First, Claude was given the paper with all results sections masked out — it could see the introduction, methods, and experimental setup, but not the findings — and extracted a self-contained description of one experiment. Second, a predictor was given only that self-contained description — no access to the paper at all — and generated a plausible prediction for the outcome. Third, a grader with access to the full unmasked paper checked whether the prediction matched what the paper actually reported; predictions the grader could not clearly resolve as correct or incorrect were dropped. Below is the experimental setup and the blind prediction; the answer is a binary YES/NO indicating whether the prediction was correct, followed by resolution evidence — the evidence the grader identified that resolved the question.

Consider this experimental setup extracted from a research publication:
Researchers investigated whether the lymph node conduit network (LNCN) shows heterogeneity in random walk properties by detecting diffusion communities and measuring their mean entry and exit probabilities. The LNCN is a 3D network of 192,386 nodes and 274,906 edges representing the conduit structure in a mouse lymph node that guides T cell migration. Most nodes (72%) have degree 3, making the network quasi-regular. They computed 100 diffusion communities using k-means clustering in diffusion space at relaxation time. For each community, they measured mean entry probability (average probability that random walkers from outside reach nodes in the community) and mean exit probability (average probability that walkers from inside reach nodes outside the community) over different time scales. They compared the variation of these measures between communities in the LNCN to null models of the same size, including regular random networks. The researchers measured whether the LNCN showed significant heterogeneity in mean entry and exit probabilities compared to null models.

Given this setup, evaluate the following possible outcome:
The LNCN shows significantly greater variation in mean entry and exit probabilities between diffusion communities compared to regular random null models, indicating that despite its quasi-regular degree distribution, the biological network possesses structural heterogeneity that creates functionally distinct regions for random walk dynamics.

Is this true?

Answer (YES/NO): YES